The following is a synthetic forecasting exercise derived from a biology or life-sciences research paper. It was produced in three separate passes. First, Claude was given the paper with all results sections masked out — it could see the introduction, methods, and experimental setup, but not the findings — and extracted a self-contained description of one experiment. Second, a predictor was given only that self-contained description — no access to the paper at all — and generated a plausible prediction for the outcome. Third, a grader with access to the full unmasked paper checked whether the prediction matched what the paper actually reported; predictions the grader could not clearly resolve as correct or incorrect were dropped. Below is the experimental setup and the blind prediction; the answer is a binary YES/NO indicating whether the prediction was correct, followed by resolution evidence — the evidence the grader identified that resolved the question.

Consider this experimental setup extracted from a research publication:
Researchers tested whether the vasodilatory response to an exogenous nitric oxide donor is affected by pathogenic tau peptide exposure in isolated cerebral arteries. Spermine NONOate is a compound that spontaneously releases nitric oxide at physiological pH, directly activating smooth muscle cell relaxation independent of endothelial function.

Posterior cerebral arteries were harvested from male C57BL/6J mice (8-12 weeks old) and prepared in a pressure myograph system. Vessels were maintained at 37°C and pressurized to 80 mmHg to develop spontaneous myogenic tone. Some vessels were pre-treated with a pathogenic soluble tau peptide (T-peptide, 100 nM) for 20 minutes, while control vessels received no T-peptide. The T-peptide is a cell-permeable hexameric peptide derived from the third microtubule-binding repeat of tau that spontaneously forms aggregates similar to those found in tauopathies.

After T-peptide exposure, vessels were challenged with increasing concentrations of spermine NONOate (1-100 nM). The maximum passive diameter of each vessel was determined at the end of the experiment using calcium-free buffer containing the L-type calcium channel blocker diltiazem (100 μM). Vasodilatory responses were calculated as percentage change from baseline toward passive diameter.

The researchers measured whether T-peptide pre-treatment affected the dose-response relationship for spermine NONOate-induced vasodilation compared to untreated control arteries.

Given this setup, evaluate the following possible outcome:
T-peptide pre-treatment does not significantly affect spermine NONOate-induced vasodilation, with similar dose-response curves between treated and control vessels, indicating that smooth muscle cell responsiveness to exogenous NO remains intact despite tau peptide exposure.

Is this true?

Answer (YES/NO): YES